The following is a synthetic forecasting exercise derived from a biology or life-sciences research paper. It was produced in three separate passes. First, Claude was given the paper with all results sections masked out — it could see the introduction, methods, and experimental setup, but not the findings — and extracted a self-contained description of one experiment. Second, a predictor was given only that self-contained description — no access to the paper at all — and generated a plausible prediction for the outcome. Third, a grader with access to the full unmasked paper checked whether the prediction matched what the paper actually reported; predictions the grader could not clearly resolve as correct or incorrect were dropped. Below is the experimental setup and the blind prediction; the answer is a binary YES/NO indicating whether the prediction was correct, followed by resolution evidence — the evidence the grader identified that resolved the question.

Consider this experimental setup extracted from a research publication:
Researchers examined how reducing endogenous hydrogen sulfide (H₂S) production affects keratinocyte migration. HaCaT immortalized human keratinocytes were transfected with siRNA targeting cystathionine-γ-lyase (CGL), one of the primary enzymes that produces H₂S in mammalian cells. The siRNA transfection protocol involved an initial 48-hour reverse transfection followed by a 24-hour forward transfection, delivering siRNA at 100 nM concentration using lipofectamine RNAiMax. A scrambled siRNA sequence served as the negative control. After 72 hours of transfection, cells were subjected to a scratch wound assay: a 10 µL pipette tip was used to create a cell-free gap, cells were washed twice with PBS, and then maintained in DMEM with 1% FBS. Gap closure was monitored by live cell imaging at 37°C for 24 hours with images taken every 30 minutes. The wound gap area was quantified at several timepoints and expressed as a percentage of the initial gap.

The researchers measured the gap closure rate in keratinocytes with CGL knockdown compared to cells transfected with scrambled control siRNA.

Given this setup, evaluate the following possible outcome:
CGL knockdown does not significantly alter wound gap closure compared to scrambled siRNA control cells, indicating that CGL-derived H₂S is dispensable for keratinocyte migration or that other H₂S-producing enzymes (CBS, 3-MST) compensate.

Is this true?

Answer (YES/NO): NO